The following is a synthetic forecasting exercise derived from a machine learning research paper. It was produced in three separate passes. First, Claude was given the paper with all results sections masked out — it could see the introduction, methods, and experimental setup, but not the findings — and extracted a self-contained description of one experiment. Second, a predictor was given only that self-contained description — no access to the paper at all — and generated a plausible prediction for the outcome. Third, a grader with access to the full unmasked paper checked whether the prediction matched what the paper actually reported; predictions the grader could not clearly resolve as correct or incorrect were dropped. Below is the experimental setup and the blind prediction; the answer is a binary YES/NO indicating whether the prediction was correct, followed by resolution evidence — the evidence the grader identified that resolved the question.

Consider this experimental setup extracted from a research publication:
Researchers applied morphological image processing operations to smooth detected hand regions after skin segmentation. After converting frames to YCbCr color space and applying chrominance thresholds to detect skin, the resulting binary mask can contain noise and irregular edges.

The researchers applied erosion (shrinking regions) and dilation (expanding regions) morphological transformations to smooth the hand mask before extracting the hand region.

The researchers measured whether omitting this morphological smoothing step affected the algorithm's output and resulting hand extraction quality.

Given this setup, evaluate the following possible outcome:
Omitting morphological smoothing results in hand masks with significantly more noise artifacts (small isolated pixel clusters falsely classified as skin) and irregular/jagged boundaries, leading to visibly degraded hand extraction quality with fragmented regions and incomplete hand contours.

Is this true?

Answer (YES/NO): NO